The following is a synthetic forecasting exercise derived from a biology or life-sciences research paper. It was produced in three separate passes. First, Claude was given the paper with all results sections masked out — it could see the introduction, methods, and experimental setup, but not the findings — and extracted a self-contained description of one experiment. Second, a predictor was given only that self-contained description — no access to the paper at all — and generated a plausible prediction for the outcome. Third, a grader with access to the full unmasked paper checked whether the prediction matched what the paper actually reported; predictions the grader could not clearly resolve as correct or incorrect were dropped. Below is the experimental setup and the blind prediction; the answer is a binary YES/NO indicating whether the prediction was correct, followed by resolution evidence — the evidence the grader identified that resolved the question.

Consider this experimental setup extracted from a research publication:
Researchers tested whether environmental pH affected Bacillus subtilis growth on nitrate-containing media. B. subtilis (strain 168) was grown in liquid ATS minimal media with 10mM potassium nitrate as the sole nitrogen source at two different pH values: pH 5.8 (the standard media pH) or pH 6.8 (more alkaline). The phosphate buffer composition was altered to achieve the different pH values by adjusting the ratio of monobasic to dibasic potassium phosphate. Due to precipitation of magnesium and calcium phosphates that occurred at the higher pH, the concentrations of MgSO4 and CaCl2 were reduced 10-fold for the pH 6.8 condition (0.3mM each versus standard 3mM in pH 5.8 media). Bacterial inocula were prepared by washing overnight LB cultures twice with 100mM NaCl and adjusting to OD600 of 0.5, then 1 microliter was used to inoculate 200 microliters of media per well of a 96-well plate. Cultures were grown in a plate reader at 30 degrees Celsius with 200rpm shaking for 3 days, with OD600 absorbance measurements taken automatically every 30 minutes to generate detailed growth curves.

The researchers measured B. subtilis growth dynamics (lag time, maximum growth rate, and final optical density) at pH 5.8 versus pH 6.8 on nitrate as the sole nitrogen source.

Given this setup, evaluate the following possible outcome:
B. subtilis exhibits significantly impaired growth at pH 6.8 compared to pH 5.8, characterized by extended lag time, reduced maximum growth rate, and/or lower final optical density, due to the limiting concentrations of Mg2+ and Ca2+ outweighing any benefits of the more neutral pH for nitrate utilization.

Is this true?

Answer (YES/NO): NO